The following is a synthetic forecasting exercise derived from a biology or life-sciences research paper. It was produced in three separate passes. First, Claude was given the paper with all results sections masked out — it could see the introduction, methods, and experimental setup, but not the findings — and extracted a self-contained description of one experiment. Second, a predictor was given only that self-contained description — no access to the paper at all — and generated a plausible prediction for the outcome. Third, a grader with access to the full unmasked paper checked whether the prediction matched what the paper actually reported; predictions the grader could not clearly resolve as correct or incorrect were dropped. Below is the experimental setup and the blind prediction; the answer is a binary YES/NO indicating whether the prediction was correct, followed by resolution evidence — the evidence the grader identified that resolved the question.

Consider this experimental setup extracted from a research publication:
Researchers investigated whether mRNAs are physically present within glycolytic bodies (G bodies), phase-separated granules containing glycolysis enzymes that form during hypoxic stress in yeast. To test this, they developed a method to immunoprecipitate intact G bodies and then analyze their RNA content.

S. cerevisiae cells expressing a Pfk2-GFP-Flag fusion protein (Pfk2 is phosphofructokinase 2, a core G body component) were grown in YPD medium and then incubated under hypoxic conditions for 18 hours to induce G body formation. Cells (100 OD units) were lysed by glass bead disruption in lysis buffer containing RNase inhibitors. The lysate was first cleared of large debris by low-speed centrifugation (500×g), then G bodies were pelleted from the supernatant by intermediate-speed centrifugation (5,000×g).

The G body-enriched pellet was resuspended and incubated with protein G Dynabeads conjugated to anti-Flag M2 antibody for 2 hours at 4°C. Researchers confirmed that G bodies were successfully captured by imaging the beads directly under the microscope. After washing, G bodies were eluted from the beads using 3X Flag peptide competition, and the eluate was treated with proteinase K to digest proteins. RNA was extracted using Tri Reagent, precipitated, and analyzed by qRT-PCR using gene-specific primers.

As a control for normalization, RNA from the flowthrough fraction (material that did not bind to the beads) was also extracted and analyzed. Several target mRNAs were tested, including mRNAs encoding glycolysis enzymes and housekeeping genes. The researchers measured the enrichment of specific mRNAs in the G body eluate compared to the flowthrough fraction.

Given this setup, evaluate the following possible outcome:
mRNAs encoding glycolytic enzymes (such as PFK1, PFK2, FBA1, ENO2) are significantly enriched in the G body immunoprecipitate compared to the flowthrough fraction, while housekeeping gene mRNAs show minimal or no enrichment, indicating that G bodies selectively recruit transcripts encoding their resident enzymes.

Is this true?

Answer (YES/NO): NO